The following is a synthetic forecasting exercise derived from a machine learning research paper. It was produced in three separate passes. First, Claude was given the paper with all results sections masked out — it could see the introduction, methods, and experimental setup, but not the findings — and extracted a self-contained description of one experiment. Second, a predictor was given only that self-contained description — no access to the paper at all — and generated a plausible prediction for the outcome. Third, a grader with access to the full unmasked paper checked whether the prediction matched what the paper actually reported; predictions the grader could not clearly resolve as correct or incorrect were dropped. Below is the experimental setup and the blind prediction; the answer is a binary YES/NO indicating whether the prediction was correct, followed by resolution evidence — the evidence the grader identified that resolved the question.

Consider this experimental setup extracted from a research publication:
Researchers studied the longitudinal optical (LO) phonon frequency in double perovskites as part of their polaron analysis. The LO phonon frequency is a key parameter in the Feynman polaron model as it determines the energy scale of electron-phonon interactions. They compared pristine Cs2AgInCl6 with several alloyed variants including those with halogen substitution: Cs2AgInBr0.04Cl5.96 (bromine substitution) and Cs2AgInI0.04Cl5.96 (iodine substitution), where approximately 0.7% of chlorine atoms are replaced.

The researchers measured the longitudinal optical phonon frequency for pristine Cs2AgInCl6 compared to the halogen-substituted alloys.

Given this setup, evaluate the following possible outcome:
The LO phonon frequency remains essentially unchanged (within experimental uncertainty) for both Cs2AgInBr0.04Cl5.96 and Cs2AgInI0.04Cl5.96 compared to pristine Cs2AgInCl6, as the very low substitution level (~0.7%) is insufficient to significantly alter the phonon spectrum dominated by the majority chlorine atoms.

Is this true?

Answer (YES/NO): NO